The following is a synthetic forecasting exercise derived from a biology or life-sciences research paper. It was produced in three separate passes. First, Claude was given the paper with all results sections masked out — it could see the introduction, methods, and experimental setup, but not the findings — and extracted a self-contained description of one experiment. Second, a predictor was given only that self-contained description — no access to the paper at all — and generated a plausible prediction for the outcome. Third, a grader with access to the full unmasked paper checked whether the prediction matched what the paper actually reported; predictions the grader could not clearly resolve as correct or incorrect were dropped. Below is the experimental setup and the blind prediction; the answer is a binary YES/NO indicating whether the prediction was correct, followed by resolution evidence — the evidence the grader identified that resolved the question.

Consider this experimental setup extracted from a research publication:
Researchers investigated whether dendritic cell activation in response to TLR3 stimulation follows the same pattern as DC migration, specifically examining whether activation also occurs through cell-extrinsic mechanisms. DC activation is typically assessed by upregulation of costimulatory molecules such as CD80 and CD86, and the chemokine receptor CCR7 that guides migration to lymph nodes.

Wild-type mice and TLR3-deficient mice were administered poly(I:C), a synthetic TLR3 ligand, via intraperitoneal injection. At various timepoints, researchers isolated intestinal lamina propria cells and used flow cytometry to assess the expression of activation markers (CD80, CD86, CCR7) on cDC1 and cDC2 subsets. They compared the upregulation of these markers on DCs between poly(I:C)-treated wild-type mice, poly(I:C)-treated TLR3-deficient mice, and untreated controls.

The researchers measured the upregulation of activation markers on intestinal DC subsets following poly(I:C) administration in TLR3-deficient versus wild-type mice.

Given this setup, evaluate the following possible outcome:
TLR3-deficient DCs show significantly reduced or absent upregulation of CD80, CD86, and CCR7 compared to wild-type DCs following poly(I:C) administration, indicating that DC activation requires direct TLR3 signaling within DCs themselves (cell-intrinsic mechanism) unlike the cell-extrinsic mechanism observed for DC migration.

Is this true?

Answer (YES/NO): NO